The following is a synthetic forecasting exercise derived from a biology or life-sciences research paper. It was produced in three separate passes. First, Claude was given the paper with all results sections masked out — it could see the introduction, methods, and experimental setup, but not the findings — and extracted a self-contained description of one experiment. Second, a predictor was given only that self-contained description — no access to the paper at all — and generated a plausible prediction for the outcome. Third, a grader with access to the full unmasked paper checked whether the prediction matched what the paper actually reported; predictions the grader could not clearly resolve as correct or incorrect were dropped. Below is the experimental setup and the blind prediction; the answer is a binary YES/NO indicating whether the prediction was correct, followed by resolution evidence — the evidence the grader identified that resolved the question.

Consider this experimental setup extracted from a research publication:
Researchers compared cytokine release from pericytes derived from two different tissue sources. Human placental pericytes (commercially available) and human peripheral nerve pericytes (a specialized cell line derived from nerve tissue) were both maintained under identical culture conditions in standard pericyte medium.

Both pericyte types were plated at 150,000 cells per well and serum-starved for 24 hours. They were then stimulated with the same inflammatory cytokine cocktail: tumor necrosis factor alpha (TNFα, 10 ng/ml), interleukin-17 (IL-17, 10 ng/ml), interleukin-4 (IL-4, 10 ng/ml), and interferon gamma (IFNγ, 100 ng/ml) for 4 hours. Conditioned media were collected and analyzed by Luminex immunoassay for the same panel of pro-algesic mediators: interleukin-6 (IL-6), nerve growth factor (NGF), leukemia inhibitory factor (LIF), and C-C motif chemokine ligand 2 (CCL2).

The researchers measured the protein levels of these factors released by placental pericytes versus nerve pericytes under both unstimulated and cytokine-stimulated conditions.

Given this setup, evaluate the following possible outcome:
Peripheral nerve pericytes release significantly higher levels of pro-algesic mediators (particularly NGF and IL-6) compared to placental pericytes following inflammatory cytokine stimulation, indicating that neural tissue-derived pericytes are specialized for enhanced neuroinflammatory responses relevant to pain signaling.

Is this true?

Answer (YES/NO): NO